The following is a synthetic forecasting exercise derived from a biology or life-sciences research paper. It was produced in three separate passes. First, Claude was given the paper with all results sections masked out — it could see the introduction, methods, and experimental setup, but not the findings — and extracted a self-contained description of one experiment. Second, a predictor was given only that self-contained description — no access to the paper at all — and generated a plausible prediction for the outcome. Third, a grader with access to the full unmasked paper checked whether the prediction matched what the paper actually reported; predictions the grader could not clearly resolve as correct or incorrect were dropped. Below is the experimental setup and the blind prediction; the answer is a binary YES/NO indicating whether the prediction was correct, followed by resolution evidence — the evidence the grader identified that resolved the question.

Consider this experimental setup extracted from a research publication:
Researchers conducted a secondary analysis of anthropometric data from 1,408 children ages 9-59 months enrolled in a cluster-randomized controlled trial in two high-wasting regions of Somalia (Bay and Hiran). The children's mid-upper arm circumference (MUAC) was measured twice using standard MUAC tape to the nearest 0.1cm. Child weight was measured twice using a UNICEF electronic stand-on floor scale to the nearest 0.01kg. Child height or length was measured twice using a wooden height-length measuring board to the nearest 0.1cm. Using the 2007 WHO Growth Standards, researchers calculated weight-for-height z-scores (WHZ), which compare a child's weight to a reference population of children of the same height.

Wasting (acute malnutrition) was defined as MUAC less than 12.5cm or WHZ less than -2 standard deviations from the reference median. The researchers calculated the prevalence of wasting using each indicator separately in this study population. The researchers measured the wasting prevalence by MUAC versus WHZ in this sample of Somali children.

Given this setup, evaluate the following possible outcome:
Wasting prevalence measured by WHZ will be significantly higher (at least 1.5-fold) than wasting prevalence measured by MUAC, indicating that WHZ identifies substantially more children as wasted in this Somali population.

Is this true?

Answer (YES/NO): YES